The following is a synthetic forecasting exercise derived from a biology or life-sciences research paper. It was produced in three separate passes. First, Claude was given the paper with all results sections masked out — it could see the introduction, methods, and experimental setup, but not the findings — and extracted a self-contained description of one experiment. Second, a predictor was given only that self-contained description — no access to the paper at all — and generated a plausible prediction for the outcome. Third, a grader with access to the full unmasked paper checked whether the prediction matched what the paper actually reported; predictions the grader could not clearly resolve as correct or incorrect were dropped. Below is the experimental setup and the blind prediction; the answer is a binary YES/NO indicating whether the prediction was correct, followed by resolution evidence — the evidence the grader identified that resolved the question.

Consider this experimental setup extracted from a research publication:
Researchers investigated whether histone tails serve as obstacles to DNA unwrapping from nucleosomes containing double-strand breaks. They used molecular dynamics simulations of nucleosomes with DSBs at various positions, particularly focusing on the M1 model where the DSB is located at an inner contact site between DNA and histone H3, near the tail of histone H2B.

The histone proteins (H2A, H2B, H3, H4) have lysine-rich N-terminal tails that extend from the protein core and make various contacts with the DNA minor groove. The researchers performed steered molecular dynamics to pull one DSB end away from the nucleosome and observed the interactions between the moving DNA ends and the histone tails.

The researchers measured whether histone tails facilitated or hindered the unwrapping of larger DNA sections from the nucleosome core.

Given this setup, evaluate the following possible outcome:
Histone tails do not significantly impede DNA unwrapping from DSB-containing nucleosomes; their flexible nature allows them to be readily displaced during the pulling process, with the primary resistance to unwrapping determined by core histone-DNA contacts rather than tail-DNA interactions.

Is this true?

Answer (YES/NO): NO